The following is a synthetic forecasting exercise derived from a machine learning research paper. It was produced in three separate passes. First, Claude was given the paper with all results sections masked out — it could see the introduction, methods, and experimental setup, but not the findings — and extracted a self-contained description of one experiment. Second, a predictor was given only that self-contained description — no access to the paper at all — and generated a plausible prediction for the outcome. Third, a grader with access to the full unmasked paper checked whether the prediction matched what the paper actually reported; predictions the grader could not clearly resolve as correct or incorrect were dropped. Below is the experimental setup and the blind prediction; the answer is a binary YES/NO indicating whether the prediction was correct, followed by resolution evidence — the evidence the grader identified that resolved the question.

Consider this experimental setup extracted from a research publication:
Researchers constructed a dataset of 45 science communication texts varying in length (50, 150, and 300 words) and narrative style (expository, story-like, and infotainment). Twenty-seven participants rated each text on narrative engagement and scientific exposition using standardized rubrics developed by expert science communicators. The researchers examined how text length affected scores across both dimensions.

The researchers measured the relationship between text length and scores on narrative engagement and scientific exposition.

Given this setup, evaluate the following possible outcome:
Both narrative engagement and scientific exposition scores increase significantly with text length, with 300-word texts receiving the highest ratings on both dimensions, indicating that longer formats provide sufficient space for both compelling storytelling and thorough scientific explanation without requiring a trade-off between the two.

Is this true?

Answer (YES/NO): YES